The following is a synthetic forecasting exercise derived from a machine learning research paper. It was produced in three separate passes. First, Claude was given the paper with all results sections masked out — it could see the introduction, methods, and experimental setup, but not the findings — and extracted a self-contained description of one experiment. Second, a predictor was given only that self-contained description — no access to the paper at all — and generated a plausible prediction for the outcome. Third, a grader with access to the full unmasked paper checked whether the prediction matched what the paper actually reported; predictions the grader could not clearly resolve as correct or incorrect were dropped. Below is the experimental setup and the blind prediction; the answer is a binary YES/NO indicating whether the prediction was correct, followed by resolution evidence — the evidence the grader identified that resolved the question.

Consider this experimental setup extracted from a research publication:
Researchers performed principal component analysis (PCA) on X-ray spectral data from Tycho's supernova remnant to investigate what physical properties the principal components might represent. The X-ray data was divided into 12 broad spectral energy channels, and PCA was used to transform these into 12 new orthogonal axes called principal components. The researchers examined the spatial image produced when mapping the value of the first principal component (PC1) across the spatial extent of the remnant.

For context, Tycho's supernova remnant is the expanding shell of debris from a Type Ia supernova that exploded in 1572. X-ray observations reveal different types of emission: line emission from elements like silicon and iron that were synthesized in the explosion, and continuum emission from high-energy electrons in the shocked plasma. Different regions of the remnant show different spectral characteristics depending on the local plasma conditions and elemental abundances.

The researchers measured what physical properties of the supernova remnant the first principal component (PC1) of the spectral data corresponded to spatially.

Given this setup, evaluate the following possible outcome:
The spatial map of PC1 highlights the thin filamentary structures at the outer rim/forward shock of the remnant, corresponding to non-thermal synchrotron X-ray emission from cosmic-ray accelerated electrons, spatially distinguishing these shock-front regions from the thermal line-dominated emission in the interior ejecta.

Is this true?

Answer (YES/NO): NO